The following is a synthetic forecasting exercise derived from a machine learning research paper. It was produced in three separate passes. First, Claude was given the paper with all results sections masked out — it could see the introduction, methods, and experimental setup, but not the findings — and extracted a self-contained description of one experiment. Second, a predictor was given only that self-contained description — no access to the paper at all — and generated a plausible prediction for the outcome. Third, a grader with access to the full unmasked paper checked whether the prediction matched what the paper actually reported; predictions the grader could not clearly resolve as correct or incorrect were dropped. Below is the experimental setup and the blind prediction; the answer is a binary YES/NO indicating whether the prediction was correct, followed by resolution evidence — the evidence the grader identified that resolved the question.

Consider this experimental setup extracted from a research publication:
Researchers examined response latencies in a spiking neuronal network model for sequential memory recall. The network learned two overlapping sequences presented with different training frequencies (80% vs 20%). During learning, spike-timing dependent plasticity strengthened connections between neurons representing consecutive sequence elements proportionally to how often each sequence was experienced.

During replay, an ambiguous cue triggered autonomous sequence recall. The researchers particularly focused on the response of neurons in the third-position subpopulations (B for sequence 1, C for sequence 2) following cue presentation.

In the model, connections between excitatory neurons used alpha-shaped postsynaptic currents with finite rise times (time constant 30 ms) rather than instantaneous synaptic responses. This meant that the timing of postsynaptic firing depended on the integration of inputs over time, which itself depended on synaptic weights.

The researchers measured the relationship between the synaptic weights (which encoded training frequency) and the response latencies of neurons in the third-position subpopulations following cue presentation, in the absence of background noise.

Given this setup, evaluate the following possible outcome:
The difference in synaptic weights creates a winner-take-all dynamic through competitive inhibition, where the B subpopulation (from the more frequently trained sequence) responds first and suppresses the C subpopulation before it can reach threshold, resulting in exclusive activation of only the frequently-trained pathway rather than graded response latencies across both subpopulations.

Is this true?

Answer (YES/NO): YES